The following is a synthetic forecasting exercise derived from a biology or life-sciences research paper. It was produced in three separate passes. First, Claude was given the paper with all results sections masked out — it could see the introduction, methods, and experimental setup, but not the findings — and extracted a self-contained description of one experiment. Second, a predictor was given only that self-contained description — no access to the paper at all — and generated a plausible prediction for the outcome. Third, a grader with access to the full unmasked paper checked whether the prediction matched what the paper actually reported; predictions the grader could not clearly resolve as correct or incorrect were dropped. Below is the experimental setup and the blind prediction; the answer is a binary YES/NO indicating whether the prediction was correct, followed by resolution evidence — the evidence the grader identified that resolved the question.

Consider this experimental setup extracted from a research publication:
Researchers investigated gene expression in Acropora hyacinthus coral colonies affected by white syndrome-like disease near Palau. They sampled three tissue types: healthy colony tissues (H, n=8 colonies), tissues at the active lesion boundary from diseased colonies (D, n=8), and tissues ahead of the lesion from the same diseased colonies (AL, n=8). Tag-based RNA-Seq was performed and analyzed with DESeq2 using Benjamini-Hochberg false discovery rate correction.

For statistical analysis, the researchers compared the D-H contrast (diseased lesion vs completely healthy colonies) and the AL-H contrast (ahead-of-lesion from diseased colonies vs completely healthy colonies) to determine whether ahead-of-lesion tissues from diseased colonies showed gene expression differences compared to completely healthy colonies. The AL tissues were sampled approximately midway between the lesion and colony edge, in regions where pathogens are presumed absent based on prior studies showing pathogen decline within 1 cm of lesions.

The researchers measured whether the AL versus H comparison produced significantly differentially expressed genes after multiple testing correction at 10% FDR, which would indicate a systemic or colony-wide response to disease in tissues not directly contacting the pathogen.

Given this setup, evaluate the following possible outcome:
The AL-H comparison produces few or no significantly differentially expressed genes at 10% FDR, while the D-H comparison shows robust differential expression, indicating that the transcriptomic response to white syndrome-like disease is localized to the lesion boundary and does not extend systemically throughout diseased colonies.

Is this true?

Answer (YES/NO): NO